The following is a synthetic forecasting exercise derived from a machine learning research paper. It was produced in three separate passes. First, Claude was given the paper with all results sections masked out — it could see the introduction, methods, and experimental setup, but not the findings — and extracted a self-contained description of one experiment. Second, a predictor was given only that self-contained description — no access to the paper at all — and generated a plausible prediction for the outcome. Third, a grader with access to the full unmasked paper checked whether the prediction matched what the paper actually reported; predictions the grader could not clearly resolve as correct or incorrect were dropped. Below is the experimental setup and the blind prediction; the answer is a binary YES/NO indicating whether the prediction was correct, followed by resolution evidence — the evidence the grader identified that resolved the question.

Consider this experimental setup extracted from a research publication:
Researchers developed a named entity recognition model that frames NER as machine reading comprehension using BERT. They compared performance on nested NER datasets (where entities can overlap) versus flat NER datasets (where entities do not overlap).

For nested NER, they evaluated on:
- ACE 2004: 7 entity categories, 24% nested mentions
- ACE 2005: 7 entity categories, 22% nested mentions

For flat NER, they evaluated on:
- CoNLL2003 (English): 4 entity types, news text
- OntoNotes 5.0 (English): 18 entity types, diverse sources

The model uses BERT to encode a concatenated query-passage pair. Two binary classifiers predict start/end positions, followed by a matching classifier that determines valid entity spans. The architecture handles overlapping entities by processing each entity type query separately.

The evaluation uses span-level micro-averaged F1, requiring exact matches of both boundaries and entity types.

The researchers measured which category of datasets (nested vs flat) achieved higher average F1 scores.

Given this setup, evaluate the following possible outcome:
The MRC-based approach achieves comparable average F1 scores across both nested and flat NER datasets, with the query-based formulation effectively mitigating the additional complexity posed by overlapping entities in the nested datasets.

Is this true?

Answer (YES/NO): NO